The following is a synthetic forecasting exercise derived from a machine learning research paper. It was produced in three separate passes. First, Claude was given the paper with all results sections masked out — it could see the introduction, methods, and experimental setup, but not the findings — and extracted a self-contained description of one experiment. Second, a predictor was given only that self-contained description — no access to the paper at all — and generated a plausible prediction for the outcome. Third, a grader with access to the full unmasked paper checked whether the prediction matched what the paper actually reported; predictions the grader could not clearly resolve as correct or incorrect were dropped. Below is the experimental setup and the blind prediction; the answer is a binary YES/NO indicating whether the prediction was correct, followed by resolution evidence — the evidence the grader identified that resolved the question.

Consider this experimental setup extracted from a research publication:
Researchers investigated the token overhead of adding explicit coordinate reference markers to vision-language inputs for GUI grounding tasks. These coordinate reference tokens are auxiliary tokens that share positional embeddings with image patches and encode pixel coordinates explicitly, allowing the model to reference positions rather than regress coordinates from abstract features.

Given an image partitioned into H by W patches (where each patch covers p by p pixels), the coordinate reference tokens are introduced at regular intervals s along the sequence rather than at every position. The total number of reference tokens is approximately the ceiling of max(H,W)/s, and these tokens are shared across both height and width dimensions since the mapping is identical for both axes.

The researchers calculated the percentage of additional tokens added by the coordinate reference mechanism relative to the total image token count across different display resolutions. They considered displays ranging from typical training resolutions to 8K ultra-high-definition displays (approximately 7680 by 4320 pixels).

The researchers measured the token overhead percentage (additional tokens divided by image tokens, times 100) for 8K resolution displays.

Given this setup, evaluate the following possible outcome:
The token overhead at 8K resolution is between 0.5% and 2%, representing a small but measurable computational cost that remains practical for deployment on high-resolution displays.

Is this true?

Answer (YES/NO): NO